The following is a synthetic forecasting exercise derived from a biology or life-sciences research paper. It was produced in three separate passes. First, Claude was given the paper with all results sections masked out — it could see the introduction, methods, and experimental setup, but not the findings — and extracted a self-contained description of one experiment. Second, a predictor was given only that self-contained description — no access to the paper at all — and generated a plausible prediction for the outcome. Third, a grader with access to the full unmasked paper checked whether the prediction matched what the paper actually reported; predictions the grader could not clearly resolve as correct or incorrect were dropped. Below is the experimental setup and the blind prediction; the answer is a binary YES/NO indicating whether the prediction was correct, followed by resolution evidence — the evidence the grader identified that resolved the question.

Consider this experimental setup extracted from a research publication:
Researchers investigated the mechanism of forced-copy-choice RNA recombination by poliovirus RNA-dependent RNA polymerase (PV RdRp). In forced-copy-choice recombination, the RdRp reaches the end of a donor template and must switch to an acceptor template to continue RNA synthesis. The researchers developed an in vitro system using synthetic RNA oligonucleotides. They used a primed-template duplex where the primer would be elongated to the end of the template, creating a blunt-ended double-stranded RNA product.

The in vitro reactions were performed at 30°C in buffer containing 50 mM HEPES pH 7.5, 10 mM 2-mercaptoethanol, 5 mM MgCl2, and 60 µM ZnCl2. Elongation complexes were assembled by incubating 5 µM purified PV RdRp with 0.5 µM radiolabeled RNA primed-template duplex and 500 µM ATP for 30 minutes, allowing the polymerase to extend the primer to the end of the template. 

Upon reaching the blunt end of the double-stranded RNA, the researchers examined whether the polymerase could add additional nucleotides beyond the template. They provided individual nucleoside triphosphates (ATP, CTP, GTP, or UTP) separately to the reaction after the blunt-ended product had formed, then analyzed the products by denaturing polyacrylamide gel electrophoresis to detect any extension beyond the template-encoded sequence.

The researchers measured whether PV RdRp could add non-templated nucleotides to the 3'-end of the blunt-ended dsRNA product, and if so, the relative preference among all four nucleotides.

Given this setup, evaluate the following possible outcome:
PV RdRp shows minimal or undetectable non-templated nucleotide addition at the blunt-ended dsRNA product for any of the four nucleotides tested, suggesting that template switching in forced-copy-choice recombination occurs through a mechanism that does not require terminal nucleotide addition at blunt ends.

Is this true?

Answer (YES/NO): NO